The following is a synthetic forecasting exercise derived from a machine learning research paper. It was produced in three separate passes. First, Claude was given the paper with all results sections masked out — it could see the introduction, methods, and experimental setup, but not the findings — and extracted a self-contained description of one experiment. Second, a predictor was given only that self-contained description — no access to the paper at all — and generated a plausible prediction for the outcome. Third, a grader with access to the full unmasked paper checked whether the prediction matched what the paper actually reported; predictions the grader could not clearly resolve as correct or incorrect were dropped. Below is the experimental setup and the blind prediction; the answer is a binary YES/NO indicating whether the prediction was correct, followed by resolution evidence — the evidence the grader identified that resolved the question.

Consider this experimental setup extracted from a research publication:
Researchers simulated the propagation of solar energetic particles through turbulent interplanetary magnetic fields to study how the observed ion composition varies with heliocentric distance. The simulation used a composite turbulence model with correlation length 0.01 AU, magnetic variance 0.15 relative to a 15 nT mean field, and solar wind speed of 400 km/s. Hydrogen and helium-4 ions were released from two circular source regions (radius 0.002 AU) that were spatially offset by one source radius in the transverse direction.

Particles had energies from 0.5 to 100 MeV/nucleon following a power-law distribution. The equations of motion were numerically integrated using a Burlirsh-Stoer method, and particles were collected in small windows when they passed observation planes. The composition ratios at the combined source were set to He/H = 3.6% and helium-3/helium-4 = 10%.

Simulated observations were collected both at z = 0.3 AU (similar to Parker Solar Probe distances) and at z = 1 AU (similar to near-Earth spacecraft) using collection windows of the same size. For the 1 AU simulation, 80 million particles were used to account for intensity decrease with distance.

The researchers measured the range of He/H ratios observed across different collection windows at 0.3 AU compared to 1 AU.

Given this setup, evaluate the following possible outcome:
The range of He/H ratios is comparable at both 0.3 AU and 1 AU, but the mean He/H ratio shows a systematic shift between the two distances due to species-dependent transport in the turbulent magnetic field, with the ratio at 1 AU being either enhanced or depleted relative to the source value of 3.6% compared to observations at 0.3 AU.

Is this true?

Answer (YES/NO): NO